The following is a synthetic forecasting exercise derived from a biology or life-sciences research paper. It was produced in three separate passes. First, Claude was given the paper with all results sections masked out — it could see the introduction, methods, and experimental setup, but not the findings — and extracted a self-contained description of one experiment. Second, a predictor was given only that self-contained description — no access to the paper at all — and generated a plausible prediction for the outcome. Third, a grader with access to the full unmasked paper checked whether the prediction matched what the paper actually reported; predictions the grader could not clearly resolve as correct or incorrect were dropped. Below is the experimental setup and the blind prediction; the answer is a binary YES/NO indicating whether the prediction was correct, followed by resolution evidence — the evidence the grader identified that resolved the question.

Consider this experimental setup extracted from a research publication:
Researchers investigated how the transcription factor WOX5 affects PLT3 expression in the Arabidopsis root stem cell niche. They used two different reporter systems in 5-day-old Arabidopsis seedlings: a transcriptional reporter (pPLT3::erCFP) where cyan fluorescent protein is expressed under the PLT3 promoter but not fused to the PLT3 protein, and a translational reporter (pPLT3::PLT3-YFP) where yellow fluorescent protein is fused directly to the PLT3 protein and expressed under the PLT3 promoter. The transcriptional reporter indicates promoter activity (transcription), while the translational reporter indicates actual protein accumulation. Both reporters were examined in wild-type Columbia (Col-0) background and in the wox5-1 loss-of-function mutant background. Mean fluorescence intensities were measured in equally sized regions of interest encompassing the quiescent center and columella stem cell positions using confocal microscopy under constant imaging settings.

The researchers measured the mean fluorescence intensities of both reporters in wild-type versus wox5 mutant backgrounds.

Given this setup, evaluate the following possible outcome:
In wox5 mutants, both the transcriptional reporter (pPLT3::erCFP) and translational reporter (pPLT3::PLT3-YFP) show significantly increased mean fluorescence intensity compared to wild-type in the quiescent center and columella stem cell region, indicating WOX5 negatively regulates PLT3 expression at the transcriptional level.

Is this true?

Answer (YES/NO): NO